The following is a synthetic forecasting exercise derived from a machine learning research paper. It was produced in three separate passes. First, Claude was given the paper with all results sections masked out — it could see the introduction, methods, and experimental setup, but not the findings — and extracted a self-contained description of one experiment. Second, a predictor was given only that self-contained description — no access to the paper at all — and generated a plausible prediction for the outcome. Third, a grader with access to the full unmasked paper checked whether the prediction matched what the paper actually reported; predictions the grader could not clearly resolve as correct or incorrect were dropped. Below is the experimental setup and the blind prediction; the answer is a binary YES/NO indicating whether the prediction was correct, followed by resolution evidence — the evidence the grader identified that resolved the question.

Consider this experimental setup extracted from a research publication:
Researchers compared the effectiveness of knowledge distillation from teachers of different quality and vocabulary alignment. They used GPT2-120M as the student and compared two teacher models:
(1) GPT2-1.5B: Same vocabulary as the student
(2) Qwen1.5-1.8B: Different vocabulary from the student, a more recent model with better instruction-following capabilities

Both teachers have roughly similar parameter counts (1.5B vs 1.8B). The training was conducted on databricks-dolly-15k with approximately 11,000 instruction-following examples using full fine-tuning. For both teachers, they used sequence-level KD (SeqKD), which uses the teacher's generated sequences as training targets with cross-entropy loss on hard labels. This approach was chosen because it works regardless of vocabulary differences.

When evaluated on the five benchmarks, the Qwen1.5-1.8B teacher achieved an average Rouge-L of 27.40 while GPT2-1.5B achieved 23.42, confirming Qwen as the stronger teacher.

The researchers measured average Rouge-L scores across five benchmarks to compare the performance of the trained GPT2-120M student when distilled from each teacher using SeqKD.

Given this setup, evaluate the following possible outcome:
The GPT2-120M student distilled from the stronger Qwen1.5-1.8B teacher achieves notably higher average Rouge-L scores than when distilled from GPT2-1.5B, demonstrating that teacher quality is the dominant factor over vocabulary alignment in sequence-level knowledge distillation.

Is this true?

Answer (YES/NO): NO